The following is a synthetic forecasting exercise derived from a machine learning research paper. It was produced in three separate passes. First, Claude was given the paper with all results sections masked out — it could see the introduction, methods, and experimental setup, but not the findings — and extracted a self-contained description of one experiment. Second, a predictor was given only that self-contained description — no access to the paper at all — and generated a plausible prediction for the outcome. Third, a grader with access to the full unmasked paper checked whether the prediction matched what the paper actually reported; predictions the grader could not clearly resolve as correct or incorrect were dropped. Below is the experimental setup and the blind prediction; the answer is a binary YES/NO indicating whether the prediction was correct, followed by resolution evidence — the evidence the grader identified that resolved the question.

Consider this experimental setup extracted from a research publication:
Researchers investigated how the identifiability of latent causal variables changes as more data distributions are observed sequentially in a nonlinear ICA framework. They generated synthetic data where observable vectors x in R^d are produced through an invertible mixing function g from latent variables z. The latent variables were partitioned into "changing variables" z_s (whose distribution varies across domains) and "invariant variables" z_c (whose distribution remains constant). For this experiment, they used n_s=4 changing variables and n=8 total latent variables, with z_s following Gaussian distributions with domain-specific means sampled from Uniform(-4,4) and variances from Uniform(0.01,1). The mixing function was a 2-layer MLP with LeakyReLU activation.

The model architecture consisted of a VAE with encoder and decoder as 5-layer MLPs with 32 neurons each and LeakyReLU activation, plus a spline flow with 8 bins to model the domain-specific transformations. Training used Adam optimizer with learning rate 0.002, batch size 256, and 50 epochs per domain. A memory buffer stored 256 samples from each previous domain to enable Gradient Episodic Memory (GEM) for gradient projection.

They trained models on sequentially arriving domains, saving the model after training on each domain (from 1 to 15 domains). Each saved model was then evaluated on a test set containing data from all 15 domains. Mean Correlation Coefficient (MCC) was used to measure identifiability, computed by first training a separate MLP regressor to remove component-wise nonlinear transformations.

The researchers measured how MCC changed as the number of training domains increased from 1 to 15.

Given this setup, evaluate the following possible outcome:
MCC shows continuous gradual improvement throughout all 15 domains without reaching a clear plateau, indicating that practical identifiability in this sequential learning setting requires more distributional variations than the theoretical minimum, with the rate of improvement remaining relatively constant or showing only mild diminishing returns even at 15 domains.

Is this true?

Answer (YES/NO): NO